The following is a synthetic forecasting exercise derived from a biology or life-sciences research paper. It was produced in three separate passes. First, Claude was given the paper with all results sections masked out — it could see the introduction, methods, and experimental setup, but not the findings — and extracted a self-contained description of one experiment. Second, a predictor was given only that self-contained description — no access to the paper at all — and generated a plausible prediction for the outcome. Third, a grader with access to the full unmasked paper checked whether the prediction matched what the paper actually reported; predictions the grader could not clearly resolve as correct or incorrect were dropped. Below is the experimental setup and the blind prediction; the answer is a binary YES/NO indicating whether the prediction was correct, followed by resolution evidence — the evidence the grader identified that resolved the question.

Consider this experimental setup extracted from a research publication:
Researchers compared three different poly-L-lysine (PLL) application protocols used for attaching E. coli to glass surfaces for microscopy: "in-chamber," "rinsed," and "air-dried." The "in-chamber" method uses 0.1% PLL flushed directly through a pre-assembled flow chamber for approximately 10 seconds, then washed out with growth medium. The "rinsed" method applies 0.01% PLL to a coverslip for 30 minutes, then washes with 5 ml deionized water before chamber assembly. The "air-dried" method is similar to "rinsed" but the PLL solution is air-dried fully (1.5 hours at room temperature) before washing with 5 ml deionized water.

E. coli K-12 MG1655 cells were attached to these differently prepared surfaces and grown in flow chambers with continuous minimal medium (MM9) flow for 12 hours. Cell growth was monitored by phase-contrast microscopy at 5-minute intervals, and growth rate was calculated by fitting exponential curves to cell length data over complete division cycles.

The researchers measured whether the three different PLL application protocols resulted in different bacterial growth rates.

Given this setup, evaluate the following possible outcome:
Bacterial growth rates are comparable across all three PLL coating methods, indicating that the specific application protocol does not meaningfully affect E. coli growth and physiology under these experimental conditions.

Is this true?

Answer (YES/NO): YES